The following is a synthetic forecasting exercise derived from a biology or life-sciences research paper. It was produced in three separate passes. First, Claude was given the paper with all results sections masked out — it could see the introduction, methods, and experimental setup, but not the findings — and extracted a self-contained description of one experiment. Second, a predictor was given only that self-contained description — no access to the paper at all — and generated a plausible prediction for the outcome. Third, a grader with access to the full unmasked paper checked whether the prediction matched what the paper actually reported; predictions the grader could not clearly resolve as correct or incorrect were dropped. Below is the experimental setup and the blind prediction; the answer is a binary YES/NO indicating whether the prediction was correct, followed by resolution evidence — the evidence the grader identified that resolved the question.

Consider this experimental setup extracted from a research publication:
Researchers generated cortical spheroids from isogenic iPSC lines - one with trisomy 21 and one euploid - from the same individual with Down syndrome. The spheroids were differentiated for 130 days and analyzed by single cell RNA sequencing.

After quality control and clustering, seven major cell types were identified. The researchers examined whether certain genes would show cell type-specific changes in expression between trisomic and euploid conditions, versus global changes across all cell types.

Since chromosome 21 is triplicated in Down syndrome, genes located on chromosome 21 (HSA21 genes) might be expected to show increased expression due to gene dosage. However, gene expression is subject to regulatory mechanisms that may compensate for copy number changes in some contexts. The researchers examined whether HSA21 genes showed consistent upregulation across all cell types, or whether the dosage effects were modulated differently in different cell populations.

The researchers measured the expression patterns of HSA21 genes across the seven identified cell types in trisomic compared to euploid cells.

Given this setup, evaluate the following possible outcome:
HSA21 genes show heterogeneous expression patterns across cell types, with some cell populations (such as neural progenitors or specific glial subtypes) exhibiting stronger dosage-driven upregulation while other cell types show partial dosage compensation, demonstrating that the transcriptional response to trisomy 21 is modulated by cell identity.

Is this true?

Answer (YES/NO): NO